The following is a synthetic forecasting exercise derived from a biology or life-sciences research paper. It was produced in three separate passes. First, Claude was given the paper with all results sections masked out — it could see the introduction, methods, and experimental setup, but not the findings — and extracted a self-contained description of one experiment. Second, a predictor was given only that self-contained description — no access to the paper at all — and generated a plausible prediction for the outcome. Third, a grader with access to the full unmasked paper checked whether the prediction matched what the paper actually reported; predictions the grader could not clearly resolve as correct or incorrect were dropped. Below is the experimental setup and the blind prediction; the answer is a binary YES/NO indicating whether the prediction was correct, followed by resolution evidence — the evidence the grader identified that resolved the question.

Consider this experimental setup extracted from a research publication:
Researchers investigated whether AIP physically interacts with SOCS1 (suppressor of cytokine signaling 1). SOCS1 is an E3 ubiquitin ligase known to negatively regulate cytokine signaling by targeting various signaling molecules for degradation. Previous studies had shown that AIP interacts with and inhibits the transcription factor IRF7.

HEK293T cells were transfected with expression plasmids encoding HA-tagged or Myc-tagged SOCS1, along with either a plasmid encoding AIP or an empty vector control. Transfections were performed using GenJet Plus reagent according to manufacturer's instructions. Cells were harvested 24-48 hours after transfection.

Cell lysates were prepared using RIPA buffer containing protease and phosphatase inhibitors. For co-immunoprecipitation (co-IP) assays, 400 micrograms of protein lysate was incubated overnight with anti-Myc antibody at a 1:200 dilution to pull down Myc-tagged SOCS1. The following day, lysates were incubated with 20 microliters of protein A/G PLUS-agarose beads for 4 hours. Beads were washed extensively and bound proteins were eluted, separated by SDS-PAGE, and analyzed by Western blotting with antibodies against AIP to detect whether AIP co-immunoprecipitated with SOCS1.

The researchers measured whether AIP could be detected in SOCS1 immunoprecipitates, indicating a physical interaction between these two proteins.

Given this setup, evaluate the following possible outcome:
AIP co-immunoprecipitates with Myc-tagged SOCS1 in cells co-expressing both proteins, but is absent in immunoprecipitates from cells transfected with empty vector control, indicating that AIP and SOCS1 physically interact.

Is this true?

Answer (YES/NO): YES